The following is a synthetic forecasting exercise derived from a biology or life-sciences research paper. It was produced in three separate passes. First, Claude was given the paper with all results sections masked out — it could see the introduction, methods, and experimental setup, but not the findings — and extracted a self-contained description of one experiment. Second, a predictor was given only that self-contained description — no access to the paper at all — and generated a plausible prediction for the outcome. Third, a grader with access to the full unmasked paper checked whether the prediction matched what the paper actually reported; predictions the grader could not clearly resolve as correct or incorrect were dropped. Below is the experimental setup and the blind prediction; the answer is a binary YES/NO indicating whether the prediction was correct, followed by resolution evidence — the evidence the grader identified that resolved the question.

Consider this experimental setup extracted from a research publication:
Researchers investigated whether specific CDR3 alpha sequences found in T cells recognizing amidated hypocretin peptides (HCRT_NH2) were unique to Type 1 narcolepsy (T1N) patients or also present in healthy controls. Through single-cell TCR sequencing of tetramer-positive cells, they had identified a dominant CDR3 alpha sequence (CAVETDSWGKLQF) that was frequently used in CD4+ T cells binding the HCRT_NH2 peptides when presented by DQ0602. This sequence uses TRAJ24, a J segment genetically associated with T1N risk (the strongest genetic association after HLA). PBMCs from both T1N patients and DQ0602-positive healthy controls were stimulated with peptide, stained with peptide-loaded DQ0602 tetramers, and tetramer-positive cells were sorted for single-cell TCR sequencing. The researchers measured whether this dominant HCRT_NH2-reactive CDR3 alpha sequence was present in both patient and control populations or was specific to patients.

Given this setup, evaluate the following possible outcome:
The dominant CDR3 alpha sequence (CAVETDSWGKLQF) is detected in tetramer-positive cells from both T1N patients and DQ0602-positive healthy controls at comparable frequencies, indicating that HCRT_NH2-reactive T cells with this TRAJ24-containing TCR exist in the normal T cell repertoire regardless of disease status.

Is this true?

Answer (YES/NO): YES